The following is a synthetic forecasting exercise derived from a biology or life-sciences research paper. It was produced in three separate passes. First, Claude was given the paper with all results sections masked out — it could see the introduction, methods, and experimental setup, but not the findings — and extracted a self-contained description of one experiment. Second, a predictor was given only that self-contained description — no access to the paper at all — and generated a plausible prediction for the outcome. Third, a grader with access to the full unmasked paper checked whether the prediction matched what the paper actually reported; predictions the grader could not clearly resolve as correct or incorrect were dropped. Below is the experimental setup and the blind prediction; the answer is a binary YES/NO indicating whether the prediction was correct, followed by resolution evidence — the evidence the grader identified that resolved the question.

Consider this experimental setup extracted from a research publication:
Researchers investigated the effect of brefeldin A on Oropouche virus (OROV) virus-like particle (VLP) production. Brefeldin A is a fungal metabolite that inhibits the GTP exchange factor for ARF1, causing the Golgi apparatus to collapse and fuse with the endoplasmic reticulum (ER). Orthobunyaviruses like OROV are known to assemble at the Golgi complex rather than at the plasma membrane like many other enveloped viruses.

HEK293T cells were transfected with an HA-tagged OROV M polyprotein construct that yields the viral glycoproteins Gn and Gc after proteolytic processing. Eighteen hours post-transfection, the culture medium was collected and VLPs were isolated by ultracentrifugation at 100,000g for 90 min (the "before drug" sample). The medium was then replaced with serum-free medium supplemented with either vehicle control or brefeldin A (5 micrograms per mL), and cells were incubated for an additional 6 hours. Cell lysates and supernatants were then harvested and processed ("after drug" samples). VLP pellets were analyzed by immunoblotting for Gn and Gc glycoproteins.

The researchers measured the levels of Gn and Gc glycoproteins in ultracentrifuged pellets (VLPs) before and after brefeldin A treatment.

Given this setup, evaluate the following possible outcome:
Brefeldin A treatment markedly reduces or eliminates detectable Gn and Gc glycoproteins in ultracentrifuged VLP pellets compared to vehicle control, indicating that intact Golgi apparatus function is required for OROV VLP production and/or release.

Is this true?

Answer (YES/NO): YES